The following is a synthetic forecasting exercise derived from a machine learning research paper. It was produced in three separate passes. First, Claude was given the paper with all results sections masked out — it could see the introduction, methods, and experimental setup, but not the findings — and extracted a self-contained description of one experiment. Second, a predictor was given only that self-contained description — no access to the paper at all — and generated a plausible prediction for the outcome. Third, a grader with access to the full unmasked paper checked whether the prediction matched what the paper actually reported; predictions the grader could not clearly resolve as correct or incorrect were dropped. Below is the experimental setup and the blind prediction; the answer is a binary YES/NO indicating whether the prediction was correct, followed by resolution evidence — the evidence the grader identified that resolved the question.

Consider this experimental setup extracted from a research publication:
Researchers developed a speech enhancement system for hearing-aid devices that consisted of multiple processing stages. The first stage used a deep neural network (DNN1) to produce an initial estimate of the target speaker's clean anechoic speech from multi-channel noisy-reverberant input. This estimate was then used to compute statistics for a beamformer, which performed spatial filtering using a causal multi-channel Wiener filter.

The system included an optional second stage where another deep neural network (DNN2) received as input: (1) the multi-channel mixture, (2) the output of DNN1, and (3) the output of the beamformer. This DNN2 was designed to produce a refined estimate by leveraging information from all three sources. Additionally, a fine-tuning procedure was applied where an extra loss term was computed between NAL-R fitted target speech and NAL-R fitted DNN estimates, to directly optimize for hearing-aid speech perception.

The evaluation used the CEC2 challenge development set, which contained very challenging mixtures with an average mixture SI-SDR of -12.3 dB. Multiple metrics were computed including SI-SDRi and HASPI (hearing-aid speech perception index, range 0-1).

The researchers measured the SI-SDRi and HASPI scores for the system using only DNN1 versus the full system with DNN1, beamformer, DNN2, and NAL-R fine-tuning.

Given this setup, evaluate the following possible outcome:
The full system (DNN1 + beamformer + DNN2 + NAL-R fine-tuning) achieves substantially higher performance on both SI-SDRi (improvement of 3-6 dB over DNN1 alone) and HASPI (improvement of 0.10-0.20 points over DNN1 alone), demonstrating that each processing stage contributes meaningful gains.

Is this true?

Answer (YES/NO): NO